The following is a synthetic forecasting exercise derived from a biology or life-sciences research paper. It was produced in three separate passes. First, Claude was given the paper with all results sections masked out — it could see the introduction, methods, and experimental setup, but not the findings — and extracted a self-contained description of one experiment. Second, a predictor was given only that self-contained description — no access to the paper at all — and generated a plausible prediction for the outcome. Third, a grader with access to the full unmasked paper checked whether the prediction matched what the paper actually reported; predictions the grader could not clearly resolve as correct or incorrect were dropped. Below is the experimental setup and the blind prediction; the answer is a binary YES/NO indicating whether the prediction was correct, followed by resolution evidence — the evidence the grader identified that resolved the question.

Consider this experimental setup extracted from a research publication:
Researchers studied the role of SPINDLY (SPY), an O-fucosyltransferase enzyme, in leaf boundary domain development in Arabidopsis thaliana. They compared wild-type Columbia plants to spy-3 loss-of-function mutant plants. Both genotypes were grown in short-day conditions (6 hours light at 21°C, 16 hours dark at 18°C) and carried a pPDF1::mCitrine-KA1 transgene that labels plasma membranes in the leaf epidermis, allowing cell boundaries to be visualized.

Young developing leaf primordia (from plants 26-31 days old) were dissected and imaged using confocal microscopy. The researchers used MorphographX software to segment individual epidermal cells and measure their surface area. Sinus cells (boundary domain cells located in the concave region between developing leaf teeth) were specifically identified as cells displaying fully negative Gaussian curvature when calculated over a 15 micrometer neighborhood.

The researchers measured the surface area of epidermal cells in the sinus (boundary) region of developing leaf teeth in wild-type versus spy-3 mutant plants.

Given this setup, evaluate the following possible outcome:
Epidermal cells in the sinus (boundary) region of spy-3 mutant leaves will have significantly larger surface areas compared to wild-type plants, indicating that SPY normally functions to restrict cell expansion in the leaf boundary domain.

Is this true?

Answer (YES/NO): YES